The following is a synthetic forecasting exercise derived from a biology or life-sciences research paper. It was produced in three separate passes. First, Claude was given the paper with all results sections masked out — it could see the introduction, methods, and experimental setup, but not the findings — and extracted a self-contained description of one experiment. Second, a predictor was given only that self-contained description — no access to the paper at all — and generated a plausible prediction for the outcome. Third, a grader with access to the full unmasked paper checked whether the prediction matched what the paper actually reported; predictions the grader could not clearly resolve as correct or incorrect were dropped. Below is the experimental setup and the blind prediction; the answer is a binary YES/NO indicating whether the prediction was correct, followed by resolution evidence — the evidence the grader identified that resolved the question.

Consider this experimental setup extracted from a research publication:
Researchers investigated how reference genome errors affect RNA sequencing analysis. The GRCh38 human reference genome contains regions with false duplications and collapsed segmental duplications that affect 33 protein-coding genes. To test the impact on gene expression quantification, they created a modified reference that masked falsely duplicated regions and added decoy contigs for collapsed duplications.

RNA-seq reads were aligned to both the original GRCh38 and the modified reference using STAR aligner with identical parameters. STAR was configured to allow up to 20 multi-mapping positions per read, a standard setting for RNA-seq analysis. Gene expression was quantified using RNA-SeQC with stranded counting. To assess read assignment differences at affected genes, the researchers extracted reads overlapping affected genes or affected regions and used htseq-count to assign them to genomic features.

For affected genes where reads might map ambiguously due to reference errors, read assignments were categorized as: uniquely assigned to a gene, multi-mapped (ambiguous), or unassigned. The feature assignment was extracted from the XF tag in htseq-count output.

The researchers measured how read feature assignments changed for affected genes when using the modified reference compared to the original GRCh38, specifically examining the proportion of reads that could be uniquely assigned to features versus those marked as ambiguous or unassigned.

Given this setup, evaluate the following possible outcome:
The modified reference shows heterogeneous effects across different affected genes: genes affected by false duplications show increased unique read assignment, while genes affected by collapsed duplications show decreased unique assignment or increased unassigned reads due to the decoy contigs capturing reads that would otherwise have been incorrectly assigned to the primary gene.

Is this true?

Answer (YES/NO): YES